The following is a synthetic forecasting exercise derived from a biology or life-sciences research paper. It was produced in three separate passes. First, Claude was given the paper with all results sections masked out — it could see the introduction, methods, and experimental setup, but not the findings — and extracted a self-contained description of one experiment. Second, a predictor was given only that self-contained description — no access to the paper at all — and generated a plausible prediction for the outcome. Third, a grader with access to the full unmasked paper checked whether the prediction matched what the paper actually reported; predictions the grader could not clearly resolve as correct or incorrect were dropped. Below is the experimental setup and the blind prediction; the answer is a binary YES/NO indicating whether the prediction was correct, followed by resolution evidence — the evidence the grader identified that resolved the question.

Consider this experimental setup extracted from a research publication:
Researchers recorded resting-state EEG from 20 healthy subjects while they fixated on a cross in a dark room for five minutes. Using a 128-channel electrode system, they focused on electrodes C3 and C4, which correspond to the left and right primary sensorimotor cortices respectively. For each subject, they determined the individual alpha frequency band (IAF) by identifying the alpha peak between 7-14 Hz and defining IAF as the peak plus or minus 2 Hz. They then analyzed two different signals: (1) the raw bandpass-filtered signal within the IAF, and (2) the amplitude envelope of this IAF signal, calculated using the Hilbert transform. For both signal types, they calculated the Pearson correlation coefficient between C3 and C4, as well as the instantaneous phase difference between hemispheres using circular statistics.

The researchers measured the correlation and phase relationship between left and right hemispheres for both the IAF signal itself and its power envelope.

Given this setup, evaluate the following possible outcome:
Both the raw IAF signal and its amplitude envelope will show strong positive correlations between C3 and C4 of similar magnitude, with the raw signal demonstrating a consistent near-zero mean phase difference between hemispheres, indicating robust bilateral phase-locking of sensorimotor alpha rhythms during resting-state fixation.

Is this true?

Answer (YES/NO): NO